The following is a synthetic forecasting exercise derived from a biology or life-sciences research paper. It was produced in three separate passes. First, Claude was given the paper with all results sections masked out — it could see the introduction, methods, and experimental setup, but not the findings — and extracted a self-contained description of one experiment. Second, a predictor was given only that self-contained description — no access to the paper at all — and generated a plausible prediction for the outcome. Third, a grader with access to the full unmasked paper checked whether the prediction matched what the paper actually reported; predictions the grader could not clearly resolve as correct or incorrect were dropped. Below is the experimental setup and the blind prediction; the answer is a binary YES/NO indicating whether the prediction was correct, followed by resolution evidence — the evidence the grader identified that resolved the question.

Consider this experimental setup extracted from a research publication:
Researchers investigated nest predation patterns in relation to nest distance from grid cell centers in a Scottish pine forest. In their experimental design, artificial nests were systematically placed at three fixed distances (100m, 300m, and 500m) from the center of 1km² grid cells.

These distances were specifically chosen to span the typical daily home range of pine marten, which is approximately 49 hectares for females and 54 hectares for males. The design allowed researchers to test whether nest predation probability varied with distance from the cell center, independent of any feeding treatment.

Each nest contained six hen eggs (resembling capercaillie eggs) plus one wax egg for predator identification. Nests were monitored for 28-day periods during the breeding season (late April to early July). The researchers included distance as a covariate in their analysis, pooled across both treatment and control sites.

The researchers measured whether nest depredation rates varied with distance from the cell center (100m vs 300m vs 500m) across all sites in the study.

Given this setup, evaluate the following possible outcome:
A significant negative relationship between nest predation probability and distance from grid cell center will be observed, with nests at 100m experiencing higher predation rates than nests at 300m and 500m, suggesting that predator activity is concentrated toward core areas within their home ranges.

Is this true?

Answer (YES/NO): NO